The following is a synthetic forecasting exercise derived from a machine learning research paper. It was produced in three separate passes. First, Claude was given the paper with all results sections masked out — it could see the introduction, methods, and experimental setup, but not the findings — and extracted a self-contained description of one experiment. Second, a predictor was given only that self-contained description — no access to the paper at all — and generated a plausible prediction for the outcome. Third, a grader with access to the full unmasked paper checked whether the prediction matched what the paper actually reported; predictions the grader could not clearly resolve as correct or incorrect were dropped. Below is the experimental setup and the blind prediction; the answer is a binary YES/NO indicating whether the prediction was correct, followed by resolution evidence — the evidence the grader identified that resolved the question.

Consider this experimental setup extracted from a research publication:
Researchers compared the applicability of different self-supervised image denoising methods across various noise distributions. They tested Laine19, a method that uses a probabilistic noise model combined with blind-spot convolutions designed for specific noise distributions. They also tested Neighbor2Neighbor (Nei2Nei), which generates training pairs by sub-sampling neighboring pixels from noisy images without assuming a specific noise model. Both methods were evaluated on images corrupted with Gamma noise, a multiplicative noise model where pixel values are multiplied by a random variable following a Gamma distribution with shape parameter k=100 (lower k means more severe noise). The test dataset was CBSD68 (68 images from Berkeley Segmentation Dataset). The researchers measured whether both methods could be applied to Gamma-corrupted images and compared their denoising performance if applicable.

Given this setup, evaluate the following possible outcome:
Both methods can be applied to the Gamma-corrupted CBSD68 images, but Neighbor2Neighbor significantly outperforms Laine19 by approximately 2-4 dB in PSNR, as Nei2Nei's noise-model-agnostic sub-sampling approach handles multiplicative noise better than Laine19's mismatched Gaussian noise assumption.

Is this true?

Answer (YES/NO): NO